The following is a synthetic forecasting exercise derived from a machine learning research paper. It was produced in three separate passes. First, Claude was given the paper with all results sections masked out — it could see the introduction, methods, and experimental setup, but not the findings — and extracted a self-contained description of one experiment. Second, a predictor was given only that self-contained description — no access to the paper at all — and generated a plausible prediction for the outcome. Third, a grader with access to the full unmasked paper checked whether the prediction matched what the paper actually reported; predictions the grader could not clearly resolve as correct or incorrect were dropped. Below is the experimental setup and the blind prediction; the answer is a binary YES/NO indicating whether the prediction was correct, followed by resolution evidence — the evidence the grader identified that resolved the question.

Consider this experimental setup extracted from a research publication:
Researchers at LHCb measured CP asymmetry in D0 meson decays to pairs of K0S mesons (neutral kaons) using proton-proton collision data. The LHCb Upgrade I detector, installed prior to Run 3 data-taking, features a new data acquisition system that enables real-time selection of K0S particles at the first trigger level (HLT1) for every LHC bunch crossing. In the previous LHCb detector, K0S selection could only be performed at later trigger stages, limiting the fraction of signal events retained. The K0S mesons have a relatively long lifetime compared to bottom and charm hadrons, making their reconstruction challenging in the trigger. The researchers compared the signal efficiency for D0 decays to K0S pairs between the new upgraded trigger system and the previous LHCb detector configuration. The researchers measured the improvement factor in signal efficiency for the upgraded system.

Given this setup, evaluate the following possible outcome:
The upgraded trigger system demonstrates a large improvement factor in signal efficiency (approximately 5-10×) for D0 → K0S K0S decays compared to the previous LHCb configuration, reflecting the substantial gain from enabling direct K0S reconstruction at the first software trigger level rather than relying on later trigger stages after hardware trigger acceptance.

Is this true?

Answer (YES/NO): NO